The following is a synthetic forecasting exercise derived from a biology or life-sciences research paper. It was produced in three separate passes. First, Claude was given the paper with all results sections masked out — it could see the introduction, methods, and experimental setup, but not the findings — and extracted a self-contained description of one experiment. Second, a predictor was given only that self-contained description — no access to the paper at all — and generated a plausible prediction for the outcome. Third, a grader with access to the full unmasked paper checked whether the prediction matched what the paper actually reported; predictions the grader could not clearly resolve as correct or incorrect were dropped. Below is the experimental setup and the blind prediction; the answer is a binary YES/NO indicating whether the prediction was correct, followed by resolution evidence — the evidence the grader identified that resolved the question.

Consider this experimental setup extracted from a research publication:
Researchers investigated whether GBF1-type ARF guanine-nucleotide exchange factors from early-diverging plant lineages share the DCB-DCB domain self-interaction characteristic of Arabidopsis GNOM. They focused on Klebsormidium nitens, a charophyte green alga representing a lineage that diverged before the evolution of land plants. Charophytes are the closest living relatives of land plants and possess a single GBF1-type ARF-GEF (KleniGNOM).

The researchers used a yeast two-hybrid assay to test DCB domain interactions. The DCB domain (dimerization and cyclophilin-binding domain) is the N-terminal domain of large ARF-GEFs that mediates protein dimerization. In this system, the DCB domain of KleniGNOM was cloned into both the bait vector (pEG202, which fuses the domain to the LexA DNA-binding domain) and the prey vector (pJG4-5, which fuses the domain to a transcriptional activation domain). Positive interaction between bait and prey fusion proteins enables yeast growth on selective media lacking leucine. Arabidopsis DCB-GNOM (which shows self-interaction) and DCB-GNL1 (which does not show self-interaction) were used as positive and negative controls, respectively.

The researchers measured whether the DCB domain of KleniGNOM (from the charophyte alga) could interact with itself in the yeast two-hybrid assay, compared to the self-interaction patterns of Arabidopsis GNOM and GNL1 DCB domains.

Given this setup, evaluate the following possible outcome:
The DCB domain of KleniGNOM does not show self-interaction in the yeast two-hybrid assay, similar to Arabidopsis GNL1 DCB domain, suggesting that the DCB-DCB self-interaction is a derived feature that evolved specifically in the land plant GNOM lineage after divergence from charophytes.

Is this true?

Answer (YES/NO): NO